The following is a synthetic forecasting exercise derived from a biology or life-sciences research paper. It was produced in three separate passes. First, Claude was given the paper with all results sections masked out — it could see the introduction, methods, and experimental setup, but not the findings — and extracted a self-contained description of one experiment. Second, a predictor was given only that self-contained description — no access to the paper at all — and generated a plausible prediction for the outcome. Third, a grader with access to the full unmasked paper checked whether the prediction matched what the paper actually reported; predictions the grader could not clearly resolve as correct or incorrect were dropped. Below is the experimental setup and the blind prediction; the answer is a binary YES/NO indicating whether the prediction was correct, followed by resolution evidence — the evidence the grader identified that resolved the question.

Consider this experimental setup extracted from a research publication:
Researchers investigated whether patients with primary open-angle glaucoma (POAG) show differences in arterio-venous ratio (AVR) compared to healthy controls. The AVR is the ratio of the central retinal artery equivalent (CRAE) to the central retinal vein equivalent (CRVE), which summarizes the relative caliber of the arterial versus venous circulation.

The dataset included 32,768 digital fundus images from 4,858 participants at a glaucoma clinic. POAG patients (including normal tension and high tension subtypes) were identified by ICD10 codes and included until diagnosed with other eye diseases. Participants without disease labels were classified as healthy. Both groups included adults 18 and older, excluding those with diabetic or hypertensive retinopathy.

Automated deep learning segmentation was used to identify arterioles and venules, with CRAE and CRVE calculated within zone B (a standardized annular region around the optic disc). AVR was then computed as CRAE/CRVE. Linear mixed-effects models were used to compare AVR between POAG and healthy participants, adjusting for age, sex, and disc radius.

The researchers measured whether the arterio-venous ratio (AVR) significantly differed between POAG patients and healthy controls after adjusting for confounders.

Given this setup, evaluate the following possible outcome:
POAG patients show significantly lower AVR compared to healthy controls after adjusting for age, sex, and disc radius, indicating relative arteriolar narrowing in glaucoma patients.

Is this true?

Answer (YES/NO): NO